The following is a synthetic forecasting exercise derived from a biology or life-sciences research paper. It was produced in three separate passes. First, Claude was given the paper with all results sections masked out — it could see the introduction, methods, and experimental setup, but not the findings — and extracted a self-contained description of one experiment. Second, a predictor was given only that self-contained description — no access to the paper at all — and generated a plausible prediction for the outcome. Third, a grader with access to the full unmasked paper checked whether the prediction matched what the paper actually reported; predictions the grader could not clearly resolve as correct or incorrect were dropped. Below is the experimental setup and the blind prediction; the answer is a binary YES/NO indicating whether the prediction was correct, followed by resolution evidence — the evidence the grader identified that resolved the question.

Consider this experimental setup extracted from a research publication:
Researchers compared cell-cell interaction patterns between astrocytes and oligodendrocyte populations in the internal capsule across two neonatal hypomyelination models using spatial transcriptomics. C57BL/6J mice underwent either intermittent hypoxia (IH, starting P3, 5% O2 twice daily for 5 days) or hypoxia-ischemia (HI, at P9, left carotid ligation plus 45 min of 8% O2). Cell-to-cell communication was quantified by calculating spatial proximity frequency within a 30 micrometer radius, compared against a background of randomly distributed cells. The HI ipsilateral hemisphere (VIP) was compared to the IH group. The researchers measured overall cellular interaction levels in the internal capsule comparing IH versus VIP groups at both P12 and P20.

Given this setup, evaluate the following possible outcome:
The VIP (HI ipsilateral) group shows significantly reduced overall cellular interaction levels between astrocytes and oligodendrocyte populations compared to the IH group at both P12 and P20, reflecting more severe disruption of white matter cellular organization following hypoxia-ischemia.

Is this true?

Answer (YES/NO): YES